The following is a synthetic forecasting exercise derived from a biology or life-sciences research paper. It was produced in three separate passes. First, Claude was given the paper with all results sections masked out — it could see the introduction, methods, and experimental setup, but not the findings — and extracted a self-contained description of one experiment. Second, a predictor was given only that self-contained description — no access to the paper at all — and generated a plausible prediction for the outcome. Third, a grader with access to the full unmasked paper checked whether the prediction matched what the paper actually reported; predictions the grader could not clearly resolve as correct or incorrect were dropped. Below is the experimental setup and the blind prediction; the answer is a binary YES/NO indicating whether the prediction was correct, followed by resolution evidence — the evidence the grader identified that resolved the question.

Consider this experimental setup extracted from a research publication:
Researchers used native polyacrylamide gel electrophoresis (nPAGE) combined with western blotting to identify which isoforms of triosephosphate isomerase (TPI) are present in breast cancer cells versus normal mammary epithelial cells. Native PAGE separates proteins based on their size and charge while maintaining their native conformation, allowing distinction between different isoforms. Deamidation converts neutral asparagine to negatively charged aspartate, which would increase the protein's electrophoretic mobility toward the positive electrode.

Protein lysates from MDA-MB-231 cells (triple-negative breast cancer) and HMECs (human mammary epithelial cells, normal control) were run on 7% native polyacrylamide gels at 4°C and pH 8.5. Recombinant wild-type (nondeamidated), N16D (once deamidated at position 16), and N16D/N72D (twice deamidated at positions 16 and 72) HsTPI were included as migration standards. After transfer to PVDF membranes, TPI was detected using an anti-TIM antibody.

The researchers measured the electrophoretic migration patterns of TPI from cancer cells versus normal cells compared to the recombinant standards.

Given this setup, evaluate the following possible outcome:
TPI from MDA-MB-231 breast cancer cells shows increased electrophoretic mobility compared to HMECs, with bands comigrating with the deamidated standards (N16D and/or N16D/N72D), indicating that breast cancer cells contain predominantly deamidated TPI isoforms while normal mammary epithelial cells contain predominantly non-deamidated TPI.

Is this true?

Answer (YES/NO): YES